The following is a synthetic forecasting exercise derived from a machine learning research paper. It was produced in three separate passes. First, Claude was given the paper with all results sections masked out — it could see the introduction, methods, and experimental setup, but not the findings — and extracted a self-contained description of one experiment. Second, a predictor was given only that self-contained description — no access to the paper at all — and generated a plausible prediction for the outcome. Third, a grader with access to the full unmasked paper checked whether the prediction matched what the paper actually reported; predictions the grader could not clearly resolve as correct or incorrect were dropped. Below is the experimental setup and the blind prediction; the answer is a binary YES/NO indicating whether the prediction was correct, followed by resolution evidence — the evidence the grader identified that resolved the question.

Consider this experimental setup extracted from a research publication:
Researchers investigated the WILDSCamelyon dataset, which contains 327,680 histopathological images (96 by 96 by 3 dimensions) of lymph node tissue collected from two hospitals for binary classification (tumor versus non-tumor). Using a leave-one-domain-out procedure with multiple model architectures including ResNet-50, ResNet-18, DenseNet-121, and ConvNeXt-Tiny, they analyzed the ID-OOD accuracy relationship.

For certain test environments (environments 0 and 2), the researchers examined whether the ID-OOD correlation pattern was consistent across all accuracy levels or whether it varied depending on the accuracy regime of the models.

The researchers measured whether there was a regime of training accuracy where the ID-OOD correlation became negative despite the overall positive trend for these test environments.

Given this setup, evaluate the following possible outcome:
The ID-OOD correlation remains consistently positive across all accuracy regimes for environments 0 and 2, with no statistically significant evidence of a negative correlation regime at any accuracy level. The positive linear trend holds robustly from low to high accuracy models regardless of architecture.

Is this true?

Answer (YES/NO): NO